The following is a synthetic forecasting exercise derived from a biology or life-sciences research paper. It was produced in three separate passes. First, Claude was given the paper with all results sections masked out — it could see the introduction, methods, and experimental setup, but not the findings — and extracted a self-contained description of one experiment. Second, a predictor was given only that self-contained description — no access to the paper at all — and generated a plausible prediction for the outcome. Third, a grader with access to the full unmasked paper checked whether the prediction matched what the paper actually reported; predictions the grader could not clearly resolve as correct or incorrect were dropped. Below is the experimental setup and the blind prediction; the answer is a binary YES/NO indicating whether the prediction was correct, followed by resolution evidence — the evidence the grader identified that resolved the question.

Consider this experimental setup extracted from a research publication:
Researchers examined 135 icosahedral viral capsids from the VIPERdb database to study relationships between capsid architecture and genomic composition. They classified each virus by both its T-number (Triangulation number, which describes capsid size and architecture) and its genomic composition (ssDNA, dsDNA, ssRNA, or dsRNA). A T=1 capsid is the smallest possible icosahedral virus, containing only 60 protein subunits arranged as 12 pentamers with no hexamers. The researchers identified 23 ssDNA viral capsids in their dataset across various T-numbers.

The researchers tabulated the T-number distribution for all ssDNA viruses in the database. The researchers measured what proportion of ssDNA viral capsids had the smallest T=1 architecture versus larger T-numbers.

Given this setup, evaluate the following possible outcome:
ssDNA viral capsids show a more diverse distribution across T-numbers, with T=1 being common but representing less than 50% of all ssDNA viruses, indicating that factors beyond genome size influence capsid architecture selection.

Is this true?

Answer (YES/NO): NO